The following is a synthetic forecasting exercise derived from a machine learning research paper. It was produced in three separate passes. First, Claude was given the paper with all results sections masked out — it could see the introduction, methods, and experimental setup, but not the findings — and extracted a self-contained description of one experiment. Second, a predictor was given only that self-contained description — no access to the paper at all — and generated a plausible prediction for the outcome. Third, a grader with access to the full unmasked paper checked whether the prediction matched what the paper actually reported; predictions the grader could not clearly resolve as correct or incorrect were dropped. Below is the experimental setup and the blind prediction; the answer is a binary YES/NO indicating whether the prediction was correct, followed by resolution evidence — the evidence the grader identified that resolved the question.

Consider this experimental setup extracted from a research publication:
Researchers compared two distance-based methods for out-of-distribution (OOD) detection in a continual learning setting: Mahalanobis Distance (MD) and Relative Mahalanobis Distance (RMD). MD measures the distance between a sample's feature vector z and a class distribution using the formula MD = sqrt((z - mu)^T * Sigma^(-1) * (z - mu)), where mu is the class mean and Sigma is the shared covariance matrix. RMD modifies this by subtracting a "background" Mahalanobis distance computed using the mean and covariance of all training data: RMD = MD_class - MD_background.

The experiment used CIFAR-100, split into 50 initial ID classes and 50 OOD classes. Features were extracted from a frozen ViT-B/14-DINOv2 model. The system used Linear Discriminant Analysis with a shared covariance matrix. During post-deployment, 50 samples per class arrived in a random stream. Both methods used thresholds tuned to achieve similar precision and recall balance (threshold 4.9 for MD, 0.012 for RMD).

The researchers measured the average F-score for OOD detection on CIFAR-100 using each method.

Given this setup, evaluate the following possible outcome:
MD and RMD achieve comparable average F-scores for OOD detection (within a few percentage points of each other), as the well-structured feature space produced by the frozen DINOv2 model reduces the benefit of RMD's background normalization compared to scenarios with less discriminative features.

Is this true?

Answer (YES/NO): YES